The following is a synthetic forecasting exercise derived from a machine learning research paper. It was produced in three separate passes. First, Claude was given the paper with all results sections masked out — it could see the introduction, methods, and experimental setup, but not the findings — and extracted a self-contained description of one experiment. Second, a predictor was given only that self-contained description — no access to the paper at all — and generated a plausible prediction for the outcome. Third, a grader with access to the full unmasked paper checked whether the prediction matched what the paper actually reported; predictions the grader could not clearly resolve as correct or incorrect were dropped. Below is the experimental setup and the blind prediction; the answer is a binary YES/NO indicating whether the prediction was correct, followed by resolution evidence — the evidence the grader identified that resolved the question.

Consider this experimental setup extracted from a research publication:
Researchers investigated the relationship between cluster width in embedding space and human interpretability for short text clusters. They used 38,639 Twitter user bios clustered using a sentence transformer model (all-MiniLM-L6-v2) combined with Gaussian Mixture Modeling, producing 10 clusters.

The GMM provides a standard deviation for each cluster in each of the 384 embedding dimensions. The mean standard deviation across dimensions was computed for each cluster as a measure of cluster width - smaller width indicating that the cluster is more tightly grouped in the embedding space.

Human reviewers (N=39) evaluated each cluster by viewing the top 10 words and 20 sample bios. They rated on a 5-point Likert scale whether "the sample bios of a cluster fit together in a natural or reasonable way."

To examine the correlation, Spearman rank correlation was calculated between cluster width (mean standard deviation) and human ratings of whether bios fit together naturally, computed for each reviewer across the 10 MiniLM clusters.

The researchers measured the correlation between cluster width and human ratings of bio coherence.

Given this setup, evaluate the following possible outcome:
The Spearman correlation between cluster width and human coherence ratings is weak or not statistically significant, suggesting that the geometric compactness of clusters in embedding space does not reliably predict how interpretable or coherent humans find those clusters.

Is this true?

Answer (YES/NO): YES